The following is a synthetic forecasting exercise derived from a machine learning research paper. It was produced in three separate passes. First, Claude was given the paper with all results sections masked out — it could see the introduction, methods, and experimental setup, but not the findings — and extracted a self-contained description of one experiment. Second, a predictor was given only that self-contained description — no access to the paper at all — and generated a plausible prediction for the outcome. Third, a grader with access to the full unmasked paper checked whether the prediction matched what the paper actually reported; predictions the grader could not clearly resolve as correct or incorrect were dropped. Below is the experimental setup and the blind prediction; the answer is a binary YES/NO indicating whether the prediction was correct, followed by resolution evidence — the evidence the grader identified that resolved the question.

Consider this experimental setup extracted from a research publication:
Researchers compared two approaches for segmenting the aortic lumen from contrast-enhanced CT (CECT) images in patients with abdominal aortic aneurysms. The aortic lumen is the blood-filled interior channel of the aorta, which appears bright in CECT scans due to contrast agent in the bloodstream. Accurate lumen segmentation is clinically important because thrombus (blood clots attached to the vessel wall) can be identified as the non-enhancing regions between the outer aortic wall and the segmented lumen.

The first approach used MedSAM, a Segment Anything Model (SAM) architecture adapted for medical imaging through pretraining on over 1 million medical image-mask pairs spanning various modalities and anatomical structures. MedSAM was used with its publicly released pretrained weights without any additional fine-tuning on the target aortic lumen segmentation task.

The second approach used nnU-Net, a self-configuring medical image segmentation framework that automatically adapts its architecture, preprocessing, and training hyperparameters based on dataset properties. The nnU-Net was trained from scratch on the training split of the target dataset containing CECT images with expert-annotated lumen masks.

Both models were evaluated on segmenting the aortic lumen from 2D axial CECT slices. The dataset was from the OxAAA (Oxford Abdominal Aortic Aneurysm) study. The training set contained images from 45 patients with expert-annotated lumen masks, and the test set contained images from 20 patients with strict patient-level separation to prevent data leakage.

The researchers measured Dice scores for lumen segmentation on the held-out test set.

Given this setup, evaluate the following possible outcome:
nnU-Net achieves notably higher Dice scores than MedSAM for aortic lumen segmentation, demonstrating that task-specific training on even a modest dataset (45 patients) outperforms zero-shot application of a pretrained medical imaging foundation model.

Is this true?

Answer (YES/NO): YES